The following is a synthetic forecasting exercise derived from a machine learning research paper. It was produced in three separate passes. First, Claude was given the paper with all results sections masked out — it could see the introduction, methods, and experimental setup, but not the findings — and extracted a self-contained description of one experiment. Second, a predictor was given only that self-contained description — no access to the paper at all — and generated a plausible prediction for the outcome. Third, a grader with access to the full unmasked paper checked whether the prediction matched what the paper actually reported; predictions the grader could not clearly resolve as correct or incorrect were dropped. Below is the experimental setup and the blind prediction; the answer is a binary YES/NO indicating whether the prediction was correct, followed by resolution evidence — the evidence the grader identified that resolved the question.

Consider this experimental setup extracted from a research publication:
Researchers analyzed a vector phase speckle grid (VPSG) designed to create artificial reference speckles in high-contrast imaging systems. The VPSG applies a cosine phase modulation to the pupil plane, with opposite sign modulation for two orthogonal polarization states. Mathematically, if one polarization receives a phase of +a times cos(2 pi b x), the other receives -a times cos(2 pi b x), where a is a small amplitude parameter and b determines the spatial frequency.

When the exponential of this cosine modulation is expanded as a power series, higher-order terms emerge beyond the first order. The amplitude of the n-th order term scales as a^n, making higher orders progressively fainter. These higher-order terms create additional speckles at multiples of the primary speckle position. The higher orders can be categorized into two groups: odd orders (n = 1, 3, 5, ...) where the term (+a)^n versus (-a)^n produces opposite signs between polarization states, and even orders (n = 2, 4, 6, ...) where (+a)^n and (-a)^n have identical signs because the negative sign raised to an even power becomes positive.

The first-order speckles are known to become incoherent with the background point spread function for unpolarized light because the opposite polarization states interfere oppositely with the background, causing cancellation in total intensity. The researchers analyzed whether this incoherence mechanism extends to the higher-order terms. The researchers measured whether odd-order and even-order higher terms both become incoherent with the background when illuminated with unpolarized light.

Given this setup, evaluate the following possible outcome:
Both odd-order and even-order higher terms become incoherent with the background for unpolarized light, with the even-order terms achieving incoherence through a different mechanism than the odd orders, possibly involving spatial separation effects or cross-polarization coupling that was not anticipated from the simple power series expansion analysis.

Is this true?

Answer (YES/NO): NO